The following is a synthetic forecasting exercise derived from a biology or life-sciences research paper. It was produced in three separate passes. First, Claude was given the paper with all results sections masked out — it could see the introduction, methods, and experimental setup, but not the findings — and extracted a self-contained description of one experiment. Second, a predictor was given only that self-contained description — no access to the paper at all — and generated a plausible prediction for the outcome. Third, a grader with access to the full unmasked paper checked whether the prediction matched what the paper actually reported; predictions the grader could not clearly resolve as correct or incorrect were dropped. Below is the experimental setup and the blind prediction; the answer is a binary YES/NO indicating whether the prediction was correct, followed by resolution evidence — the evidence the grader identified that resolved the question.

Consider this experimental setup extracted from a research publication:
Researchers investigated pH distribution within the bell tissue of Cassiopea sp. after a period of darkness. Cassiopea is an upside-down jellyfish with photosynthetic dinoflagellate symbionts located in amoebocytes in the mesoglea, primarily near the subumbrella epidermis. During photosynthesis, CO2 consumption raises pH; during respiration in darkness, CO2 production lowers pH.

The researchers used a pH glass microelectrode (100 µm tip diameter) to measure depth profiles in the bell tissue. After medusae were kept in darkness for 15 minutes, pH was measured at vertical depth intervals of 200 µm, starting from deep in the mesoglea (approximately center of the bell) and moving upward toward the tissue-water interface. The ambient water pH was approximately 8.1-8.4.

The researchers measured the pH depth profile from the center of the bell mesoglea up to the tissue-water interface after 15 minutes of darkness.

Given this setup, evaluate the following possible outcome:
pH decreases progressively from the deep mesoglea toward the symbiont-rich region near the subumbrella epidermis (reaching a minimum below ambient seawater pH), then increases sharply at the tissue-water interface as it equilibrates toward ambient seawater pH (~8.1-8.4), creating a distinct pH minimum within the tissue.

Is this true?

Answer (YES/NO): NO